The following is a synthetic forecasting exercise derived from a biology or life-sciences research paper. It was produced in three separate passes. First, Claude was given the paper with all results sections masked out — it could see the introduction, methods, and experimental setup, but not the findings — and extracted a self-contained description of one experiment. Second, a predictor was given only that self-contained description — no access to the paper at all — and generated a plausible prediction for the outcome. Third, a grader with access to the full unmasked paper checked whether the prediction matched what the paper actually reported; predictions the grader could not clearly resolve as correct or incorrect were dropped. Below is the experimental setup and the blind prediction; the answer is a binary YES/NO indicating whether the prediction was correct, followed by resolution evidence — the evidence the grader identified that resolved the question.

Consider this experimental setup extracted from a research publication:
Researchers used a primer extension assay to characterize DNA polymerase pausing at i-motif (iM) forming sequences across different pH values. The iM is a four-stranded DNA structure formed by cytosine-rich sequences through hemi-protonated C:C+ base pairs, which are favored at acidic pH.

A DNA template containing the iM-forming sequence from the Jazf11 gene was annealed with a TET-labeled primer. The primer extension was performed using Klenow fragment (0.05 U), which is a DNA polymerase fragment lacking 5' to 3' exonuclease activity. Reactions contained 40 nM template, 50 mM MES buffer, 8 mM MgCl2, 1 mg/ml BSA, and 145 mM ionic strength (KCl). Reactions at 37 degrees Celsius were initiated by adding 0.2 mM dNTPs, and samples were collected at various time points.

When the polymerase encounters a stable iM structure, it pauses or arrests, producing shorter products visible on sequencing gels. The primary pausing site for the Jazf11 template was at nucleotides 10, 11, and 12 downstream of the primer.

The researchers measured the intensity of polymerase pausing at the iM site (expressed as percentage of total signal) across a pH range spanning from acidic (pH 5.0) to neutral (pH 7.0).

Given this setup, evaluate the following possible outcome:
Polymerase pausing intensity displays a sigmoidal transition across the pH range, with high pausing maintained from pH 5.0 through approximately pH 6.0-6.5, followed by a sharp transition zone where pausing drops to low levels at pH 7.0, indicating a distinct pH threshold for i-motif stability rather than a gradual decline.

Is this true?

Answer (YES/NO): NO